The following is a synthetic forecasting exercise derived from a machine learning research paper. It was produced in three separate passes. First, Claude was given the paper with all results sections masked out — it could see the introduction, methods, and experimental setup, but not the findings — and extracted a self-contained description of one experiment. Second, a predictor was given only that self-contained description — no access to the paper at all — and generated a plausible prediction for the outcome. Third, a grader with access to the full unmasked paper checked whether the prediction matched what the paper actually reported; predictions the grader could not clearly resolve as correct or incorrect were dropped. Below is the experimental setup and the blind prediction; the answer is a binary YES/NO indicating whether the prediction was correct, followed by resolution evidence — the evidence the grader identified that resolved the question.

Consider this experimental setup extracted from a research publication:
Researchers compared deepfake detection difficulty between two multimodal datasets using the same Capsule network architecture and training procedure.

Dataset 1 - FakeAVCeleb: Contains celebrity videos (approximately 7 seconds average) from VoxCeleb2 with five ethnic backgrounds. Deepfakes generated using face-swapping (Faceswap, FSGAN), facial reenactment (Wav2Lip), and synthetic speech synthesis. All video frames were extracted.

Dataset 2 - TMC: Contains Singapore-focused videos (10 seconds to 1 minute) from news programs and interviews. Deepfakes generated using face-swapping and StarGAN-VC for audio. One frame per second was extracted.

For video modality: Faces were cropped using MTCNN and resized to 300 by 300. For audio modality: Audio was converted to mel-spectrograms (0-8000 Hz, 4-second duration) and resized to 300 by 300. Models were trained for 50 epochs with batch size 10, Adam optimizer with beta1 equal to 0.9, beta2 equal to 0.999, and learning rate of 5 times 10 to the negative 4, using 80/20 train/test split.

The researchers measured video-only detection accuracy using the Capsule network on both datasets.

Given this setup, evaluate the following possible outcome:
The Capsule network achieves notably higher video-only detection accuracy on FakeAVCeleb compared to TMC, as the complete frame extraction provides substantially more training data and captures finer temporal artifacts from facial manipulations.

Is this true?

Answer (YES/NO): NO